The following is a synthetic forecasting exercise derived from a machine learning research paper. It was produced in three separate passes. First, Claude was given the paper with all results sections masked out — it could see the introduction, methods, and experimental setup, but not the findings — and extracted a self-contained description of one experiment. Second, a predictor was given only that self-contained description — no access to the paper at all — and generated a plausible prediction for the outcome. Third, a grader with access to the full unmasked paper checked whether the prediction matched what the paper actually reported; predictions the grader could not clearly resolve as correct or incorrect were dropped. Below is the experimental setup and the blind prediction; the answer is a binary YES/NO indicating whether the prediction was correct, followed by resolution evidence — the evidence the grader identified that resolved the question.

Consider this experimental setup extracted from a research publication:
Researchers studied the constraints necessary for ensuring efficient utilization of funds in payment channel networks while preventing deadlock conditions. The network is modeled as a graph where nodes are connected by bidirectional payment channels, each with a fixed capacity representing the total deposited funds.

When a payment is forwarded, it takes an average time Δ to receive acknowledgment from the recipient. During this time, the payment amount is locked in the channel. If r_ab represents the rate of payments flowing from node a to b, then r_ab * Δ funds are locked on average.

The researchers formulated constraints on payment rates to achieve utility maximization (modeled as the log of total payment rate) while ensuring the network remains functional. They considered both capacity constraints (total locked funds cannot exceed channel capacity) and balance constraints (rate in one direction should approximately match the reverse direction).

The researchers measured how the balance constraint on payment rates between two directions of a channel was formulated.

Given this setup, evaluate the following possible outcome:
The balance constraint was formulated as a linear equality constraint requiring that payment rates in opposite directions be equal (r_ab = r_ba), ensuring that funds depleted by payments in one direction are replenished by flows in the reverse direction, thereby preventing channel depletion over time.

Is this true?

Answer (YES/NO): NO